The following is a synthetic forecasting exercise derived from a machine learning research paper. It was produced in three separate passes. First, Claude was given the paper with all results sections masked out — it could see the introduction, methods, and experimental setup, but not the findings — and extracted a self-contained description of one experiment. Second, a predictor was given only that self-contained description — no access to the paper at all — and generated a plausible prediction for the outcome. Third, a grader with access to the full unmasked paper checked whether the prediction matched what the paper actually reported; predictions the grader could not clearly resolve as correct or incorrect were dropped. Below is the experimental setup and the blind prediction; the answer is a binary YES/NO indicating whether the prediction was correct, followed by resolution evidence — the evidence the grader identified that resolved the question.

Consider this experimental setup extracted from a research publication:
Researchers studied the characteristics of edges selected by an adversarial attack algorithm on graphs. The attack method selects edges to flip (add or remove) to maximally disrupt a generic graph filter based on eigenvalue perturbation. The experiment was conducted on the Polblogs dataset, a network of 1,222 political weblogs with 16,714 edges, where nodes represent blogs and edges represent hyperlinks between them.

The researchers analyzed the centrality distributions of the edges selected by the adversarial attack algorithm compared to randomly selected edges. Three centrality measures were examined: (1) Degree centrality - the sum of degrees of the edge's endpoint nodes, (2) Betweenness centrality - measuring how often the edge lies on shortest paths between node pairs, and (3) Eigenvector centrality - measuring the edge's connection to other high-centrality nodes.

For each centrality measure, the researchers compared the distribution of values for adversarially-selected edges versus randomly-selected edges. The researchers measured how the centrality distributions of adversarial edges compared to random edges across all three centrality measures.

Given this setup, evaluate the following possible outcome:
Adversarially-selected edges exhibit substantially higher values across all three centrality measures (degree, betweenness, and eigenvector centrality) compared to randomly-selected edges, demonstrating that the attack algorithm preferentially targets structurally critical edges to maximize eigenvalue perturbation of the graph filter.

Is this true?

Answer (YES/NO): NO